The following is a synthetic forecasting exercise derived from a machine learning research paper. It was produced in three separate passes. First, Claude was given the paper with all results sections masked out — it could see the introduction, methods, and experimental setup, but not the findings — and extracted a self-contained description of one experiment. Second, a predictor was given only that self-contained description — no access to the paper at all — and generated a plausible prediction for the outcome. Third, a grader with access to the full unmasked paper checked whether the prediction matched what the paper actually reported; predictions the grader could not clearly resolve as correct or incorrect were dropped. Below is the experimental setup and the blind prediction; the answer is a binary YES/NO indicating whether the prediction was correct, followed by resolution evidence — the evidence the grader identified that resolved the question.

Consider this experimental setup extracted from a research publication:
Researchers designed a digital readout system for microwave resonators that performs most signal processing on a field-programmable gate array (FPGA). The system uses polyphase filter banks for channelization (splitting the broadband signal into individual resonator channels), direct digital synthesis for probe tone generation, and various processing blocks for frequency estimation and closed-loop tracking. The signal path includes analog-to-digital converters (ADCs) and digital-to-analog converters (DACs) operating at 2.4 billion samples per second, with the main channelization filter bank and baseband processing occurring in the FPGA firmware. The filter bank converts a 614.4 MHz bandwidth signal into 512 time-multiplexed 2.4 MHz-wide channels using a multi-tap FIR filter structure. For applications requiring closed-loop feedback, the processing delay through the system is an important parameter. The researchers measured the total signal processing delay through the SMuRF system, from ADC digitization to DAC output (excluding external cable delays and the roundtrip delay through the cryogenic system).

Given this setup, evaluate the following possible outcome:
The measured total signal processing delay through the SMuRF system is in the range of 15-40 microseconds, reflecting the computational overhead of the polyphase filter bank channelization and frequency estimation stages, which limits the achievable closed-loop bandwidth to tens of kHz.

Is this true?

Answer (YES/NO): NO